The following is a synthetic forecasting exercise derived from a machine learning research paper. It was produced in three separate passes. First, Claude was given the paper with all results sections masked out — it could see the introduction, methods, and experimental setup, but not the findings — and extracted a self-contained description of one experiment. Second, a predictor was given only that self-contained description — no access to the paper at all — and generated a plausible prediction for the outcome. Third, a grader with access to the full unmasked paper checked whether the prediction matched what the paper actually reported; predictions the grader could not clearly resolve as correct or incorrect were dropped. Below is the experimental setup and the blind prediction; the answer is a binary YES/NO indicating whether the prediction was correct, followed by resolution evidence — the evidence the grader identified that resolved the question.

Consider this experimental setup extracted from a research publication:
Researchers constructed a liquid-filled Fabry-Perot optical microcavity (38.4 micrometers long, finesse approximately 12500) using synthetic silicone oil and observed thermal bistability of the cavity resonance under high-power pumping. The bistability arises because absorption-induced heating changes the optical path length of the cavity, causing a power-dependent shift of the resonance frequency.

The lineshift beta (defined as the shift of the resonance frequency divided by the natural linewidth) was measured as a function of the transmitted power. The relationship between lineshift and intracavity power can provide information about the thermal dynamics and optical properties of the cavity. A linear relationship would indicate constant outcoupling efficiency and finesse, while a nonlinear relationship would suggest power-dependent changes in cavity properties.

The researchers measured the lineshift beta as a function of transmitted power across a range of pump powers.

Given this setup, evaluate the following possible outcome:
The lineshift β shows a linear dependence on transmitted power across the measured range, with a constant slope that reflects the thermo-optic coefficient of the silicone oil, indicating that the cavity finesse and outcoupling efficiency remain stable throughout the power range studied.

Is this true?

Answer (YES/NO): YES